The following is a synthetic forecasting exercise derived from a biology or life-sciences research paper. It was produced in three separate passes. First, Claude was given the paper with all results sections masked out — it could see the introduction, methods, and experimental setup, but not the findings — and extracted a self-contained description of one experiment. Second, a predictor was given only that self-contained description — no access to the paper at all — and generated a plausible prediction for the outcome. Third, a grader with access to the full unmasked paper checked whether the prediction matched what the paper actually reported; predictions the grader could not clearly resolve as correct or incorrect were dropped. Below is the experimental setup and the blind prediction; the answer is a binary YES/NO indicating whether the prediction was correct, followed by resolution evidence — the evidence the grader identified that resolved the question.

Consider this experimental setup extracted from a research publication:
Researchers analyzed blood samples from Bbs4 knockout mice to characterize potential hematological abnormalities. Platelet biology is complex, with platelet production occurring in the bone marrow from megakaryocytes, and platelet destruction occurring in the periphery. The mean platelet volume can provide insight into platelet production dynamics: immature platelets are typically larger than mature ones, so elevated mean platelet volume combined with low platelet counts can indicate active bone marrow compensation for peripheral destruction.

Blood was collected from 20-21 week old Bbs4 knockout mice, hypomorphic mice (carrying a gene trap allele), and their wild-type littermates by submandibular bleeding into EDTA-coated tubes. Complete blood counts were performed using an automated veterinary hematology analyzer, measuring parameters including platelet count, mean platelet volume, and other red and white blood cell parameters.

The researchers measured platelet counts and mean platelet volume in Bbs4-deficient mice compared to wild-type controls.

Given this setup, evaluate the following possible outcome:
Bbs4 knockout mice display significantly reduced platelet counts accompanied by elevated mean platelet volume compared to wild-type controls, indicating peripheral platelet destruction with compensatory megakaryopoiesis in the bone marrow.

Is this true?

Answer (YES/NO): YES